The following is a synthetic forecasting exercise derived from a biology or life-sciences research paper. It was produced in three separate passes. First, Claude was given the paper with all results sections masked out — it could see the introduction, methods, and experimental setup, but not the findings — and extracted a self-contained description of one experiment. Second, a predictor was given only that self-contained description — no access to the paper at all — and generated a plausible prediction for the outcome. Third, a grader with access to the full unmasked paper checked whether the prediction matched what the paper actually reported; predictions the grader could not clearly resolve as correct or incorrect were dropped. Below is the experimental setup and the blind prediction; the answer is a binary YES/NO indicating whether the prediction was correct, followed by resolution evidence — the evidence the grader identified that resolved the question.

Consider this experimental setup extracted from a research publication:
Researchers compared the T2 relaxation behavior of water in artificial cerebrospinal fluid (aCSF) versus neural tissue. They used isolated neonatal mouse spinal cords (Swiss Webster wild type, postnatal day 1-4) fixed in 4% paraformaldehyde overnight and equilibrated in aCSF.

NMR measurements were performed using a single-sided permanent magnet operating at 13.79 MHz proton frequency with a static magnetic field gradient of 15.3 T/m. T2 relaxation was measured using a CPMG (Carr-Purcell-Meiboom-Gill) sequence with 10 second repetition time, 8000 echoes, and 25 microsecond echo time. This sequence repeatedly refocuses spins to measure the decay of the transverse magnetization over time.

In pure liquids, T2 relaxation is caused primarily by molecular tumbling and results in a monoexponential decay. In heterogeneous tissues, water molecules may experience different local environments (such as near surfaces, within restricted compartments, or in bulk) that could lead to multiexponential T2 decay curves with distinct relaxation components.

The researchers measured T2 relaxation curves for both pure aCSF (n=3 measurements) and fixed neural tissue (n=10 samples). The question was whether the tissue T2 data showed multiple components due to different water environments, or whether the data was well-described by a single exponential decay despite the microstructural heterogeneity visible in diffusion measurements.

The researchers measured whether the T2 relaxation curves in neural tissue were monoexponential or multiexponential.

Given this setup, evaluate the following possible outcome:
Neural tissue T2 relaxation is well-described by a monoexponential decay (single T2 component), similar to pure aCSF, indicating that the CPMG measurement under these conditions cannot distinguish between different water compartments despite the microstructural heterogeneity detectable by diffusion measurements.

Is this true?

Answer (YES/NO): YES